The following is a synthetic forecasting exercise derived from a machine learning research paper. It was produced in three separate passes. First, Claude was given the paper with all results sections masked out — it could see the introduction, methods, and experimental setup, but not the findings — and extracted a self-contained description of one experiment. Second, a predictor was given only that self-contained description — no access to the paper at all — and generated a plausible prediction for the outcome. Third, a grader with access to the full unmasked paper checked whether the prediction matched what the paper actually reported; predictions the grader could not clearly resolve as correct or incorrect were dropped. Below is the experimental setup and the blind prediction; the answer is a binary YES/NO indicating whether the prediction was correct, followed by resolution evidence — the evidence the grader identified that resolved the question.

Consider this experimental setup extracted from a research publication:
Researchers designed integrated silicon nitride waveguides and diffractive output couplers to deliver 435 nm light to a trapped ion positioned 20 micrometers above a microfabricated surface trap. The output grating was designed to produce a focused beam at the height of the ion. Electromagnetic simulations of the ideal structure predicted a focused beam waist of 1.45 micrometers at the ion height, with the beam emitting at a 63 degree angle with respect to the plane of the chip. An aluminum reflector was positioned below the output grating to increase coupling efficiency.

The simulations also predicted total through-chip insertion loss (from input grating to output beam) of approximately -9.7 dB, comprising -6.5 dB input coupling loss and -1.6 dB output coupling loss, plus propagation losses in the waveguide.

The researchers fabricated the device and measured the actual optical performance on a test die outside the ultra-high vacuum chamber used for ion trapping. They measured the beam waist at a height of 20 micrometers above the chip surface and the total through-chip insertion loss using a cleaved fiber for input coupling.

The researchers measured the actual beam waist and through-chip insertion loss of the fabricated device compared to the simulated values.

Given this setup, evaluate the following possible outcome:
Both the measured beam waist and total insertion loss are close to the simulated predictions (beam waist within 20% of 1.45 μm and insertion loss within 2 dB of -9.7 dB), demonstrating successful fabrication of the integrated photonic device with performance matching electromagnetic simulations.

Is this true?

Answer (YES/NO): NO